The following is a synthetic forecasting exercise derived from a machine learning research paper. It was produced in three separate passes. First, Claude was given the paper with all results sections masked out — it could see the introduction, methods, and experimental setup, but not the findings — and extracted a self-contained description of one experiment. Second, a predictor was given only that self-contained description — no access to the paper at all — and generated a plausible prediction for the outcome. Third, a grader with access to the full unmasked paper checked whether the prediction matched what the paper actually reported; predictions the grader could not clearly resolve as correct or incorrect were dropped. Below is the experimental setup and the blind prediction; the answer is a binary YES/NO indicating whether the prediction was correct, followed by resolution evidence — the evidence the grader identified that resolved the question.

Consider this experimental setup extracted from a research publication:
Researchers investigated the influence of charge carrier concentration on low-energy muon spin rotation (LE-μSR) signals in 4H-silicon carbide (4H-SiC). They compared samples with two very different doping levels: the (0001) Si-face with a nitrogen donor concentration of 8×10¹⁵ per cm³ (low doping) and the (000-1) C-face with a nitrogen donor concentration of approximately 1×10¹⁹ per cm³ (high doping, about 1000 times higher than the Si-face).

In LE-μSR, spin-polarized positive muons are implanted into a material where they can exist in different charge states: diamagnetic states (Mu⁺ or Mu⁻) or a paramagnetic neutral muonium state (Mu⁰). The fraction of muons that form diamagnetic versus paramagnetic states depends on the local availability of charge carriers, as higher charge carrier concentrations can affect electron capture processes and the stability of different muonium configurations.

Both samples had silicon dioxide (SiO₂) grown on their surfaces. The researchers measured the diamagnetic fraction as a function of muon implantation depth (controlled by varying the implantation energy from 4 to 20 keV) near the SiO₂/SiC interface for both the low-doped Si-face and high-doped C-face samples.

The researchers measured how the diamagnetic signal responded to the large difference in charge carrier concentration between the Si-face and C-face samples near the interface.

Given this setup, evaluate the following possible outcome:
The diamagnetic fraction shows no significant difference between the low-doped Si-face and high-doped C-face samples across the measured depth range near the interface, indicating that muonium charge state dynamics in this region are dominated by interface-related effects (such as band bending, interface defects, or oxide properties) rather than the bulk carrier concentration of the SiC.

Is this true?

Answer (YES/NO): NO